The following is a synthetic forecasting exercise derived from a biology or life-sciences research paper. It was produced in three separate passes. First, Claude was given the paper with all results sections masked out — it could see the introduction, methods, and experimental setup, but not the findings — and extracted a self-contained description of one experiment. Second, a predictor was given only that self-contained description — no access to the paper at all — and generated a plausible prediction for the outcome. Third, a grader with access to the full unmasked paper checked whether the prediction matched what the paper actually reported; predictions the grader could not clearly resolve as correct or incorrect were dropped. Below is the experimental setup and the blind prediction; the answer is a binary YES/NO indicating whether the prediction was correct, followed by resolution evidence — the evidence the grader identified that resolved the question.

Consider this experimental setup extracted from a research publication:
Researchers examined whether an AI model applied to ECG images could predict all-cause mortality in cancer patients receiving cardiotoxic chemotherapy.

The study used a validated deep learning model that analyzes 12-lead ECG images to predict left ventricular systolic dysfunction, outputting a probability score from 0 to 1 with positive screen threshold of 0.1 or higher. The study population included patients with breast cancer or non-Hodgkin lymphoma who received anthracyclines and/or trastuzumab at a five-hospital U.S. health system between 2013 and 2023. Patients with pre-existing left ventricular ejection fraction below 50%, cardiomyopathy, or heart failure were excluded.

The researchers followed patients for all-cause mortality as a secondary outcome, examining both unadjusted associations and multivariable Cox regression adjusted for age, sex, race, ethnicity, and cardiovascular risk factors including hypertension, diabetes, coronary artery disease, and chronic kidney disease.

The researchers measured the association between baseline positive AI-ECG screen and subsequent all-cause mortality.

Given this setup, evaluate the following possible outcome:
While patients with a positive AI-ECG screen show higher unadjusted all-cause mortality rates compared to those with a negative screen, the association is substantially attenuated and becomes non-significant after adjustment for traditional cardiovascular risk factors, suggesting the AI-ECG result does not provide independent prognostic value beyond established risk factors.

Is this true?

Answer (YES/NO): NO